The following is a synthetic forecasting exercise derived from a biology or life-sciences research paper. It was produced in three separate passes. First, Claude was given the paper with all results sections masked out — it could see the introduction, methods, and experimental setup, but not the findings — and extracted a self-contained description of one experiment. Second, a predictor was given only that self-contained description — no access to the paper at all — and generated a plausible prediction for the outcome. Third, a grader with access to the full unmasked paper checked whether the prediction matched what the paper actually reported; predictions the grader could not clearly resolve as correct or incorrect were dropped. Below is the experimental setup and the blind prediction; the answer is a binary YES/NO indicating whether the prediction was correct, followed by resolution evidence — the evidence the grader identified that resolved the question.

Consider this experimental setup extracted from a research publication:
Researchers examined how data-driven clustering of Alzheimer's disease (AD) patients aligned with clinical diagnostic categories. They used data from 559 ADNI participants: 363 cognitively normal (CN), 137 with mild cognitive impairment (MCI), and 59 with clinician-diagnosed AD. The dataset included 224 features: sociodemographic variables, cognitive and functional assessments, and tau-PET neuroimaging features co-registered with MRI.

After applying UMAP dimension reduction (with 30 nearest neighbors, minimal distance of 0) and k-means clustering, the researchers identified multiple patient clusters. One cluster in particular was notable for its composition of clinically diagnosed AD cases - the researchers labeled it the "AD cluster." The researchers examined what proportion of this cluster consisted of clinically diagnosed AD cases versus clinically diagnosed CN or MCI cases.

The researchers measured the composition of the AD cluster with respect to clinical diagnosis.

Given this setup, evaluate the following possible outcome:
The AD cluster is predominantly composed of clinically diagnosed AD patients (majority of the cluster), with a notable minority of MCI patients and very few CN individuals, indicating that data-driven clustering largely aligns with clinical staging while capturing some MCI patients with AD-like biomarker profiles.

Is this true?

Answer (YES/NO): YES